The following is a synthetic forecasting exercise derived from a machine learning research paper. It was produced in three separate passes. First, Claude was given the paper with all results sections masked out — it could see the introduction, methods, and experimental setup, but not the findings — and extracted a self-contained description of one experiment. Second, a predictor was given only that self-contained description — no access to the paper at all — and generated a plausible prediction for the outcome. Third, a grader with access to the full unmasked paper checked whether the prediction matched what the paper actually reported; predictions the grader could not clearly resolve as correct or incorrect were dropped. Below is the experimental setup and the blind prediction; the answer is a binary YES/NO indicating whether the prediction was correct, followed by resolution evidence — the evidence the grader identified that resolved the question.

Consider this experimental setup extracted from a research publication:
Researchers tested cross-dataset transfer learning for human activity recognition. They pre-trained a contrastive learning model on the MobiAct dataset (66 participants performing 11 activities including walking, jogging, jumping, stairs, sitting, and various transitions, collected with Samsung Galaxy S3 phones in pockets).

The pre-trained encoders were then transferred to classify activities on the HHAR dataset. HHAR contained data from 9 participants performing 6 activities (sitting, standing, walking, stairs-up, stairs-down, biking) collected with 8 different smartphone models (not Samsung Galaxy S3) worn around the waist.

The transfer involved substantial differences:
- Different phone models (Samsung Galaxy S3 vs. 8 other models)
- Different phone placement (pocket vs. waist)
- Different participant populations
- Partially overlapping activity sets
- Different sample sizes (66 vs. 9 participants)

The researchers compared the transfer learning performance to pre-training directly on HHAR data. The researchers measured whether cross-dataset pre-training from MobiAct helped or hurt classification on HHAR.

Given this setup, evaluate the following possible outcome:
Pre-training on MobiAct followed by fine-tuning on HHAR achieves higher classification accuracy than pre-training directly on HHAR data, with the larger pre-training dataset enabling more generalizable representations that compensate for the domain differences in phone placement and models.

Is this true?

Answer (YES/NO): NO